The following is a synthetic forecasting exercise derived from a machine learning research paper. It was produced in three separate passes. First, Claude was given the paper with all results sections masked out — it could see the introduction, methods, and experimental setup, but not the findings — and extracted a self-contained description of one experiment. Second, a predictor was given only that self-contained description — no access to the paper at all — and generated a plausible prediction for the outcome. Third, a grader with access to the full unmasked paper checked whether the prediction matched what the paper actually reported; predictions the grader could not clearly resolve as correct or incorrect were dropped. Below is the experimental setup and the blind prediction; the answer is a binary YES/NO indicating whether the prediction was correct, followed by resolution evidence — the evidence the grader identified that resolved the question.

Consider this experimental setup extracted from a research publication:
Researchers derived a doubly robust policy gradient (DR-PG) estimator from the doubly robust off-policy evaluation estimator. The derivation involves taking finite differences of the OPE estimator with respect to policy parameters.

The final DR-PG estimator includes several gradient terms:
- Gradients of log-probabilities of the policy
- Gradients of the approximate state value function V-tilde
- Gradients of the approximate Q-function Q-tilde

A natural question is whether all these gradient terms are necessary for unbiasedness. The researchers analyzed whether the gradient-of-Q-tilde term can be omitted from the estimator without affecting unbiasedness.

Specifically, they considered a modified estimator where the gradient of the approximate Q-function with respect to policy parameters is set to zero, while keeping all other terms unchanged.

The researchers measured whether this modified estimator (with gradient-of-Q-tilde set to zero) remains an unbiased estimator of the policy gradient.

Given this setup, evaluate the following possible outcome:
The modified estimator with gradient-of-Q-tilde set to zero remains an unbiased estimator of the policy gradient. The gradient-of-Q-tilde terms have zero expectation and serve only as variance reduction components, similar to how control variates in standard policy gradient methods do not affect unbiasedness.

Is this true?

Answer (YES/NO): YES